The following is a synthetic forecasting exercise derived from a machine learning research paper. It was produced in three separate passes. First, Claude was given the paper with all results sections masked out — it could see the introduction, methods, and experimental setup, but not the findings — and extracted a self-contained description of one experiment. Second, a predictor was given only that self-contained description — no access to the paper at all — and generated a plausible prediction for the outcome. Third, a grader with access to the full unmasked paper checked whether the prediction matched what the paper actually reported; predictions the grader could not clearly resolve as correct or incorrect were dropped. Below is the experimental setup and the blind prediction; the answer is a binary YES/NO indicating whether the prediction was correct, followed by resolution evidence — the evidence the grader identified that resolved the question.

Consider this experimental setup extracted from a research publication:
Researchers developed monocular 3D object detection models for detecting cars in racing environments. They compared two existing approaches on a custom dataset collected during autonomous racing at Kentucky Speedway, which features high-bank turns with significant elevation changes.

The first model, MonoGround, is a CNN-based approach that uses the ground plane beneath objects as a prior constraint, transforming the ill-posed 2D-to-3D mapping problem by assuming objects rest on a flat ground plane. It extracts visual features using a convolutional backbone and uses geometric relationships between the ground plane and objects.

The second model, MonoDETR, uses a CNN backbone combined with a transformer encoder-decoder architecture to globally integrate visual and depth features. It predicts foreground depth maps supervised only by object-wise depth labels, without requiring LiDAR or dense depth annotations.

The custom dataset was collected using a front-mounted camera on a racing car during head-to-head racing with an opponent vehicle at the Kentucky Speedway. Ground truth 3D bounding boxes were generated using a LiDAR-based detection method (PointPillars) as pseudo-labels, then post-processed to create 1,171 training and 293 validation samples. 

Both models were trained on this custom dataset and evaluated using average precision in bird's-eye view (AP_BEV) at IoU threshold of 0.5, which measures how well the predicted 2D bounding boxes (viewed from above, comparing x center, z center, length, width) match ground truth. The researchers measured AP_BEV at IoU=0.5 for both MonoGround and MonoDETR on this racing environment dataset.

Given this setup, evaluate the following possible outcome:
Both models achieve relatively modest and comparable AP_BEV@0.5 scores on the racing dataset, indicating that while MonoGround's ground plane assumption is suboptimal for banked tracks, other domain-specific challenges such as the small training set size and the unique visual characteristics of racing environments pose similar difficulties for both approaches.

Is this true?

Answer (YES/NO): NO